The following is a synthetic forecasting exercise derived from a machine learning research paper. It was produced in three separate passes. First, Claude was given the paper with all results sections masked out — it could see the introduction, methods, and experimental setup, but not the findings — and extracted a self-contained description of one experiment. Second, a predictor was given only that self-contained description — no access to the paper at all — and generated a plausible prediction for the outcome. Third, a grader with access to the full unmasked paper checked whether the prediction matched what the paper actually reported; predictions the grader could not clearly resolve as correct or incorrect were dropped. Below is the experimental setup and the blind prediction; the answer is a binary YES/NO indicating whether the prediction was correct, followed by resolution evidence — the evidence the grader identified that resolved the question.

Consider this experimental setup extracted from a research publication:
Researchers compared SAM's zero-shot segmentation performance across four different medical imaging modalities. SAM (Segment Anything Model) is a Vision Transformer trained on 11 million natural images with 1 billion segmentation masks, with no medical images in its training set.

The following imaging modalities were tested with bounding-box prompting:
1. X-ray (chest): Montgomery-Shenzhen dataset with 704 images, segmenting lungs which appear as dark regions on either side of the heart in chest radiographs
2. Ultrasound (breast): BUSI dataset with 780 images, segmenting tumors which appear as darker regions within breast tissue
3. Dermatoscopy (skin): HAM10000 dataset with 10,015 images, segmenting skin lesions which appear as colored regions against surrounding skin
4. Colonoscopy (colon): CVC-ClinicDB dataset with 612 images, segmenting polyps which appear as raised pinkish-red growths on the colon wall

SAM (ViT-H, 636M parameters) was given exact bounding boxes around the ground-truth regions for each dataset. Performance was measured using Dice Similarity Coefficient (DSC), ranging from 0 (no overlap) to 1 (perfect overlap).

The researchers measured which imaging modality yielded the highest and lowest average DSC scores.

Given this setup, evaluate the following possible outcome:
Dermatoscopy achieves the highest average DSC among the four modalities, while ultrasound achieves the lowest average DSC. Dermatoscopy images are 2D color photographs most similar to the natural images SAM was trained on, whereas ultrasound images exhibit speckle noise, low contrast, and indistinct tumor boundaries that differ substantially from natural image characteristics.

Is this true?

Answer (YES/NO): NO